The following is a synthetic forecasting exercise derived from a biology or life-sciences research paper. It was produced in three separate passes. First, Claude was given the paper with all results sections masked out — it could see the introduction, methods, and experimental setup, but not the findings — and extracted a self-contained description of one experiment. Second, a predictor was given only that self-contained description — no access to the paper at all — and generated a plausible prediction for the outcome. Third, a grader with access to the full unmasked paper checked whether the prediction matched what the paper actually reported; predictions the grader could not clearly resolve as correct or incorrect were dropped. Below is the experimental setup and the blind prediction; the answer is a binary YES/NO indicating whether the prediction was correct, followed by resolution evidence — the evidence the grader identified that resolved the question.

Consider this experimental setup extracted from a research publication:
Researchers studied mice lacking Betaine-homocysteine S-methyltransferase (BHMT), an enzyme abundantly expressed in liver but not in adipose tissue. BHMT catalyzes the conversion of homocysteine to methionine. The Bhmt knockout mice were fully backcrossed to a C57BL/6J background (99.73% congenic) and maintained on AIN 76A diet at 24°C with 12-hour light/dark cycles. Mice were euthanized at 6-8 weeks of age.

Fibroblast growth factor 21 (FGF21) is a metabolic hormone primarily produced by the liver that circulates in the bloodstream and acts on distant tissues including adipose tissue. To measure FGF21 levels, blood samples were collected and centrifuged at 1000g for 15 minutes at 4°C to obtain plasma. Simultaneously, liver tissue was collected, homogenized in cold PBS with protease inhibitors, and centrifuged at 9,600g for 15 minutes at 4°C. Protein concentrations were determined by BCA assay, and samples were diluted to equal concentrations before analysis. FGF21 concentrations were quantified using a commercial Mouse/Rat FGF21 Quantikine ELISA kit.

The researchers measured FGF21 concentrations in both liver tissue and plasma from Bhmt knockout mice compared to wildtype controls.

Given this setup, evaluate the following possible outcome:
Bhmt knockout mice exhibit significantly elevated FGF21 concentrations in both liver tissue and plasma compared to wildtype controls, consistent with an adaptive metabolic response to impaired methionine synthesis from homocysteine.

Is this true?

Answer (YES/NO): YES